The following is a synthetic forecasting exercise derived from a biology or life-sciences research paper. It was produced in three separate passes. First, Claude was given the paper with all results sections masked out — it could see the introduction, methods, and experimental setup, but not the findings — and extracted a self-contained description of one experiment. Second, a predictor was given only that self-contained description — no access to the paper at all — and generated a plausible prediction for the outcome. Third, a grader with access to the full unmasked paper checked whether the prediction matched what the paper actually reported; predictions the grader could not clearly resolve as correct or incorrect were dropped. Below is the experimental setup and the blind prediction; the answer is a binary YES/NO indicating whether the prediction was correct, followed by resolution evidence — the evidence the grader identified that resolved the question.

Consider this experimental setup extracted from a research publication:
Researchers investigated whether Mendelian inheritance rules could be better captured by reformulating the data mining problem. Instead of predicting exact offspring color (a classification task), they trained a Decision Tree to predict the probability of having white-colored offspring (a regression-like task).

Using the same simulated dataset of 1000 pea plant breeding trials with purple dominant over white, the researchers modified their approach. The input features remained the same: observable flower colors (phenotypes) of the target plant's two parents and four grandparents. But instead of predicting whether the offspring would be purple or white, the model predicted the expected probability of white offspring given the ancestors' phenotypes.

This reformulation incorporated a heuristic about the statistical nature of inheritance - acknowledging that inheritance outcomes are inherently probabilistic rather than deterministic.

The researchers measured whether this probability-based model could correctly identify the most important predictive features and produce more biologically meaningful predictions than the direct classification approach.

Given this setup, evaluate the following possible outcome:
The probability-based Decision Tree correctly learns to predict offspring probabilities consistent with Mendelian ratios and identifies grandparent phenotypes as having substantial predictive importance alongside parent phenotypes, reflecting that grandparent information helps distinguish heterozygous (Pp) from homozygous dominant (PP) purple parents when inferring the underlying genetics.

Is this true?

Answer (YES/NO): NO